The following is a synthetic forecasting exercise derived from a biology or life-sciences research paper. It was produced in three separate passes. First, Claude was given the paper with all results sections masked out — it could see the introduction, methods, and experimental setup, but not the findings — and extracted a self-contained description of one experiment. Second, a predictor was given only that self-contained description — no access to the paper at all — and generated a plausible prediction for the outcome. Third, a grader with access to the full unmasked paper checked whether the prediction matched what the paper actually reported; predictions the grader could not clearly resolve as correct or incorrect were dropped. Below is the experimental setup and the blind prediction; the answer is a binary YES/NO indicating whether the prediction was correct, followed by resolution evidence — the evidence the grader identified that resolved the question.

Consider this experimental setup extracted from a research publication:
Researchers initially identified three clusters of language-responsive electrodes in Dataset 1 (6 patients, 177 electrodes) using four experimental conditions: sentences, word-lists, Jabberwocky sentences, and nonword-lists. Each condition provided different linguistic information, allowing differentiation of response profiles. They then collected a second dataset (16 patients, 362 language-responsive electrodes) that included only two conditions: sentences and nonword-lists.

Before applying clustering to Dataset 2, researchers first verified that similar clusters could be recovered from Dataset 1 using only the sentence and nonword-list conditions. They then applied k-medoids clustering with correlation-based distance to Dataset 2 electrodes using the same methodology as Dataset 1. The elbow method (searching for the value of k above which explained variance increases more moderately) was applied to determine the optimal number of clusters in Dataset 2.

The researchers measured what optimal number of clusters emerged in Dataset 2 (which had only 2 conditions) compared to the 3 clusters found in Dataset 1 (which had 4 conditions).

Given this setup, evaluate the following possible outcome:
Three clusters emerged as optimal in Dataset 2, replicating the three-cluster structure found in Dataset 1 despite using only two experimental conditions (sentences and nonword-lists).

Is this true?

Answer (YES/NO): NO